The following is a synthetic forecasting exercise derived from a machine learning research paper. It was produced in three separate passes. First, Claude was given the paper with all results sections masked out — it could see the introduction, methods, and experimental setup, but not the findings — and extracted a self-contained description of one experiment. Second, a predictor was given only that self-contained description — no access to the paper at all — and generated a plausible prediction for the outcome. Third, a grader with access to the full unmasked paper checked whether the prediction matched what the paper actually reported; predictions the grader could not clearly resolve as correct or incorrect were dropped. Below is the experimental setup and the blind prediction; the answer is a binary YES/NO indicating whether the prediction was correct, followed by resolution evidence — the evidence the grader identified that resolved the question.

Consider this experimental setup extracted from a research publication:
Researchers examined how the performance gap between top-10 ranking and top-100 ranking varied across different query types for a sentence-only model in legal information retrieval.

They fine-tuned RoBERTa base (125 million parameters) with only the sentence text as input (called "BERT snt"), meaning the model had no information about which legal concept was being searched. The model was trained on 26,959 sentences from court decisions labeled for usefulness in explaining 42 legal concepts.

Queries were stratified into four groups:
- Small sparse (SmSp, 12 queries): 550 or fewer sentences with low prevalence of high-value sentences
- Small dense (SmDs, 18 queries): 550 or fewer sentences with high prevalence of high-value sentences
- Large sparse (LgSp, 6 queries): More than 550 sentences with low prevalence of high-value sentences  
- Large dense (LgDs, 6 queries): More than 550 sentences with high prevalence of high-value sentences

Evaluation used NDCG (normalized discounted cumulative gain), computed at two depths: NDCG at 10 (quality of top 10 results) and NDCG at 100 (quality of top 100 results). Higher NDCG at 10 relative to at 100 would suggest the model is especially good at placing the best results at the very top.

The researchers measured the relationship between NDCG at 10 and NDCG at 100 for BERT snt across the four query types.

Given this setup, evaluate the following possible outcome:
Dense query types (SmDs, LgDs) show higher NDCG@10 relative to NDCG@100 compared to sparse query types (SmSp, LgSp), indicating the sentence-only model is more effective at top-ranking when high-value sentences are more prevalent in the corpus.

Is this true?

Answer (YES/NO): NO